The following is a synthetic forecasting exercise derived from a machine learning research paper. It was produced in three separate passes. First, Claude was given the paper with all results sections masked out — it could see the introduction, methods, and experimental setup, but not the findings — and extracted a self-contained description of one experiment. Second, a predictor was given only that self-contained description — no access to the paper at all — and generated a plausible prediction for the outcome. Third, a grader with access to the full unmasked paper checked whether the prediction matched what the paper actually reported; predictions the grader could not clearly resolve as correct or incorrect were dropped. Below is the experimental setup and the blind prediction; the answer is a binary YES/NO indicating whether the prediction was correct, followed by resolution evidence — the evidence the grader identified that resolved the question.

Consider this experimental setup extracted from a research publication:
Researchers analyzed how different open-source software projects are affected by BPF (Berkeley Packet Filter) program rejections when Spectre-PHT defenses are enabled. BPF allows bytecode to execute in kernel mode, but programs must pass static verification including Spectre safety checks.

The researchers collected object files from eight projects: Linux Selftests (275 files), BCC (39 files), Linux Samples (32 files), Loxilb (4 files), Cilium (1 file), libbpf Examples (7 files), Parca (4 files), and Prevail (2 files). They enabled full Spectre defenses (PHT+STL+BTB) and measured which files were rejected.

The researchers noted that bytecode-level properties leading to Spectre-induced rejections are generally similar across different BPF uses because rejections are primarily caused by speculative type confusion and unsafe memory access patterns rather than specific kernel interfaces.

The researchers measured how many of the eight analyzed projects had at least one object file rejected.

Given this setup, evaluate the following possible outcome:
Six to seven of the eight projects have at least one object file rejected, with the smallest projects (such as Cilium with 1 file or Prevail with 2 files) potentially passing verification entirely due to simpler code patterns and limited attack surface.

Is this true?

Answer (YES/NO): YES